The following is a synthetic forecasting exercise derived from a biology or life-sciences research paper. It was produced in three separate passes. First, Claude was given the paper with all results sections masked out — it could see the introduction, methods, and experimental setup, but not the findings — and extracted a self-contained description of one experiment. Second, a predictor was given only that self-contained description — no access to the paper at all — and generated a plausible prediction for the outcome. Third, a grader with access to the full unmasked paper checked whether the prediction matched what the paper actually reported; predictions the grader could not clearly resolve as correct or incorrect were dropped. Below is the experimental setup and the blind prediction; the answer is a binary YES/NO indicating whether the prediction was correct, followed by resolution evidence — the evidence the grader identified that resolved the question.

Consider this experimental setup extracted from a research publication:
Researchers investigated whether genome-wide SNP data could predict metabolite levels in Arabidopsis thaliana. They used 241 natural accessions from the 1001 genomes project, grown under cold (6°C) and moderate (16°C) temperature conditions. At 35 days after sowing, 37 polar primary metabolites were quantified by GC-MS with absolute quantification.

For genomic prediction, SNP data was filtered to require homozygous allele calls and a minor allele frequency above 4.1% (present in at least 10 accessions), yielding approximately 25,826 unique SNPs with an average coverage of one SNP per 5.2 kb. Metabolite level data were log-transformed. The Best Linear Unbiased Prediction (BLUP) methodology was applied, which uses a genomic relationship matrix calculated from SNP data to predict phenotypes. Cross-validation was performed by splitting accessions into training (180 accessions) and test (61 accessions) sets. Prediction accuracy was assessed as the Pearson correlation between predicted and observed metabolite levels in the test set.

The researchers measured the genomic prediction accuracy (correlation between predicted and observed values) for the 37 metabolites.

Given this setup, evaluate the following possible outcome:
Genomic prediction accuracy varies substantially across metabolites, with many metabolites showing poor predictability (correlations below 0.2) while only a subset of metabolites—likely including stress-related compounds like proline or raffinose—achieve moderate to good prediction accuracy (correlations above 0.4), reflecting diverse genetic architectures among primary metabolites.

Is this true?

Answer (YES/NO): NO